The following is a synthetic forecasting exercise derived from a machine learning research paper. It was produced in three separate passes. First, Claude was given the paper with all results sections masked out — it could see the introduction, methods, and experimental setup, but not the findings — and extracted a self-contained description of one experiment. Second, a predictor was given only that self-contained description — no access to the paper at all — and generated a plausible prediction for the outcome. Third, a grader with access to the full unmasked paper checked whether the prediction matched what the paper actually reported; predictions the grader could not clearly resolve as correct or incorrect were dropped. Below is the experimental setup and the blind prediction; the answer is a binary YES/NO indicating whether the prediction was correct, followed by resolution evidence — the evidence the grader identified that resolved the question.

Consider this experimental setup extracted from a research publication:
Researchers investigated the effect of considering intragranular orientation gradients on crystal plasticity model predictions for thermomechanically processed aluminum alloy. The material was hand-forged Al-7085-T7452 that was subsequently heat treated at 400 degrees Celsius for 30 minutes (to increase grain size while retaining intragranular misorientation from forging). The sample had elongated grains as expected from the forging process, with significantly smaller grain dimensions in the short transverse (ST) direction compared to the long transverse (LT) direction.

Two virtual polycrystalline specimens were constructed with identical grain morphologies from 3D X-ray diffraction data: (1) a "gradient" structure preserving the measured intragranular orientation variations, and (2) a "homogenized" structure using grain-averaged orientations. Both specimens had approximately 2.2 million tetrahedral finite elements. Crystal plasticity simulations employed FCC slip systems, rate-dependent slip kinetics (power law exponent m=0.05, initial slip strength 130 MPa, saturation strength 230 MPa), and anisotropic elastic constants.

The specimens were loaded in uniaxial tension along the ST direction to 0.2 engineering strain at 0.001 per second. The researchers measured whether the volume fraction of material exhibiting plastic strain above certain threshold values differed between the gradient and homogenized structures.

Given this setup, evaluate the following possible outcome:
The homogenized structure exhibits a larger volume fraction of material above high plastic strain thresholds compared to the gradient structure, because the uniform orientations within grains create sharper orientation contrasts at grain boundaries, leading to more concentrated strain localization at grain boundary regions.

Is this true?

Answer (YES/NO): YES